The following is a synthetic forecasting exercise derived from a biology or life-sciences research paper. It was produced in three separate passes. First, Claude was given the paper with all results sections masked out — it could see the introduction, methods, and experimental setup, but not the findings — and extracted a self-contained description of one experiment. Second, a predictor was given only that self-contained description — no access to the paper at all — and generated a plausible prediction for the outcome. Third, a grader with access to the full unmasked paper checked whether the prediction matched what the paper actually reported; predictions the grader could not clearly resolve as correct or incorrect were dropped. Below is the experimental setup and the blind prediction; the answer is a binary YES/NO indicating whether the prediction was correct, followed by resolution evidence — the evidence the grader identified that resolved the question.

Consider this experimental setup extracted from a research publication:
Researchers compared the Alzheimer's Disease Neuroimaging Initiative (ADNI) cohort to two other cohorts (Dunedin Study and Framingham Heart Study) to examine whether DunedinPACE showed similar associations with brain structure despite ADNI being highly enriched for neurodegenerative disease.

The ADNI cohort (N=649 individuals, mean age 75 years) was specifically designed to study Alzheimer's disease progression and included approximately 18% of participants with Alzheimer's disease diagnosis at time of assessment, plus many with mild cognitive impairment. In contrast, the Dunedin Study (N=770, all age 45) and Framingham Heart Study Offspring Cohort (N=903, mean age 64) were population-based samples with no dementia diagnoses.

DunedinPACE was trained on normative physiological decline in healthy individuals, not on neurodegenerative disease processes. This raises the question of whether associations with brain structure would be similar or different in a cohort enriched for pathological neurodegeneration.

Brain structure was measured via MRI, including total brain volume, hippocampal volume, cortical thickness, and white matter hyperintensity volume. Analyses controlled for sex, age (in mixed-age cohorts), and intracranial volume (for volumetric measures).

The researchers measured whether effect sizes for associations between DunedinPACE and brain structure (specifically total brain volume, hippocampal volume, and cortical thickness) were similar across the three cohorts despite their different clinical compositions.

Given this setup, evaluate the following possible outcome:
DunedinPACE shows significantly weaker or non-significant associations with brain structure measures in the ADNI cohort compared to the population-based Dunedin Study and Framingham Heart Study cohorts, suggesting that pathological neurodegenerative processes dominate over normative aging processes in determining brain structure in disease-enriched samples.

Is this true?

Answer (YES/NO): NO